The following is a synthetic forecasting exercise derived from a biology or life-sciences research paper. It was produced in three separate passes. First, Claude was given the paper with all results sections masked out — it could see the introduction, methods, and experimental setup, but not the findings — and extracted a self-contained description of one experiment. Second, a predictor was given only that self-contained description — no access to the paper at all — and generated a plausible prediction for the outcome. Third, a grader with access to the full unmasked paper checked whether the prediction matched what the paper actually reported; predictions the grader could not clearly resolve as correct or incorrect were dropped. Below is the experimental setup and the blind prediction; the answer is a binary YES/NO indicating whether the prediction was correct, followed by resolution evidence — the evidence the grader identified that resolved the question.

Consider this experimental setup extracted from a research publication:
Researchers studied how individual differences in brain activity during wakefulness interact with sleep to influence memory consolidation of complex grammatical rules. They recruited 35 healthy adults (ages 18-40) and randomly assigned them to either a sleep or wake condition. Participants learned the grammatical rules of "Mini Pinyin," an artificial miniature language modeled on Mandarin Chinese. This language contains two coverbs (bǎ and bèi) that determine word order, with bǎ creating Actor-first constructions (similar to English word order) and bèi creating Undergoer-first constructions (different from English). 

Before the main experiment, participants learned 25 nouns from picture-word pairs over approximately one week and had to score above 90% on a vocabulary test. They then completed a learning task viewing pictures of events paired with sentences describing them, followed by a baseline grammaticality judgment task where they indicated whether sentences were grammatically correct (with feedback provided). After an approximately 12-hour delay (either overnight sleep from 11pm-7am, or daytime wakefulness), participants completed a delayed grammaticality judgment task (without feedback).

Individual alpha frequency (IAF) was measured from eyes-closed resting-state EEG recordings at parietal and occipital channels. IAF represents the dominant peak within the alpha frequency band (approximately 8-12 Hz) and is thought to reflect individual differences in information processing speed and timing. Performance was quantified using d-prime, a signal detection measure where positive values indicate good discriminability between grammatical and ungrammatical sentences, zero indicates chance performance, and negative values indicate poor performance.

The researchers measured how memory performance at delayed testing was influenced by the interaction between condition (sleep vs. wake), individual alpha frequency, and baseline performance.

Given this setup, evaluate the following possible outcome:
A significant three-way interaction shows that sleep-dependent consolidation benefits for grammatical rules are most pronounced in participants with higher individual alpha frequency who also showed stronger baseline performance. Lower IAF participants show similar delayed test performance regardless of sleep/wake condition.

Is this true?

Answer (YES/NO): NO